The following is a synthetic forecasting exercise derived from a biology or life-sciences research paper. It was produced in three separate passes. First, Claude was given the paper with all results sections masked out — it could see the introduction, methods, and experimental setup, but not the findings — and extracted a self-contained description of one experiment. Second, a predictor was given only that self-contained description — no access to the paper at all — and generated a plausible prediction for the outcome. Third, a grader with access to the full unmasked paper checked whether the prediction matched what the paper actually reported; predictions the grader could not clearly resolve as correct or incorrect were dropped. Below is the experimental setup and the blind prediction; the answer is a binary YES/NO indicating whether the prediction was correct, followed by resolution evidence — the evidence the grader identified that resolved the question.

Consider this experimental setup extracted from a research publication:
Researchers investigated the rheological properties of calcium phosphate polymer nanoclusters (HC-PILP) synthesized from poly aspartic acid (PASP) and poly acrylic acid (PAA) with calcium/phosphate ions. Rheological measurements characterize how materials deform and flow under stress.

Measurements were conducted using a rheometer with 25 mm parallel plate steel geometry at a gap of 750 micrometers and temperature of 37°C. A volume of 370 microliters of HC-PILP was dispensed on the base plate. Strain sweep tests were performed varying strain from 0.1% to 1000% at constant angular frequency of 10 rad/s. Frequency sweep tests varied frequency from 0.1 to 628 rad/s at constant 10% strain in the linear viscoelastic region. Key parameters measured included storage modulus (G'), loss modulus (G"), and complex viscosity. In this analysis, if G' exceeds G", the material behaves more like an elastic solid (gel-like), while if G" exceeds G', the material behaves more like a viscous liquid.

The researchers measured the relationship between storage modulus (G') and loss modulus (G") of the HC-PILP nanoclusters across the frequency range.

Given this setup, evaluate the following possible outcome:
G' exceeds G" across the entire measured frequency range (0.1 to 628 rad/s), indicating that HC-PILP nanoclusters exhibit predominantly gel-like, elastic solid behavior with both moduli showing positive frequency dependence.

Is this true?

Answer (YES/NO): NO